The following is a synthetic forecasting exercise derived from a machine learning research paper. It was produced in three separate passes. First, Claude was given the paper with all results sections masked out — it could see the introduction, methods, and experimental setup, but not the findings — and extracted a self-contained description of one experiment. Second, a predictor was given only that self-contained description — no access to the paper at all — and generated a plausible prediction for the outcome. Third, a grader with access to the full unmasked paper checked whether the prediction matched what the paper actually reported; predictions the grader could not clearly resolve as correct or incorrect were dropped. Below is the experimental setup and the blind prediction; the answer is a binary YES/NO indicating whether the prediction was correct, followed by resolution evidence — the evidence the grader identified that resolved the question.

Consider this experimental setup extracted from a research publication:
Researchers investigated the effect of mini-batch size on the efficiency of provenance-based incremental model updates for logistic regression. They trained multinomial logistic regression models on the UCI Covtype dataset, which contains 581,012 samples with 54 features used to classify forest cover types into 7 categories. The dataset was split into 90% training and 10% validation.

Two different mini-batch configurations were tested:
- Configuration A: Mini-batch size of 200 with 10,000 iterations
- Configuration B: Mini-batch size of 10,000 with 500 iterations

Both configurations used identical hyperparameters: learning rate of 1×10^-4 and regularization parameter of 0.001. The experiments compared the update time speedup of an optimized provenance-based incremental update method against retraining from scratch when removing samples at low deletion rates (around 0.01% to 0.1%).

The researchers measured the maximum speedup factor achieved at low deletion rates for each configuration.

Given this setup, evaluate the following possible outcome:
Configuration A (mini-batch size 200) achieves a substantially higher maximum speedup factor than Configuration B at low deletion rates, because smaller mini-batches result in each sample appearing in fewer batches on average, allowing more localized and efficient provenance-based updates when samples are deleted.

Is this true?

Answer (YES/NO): NO